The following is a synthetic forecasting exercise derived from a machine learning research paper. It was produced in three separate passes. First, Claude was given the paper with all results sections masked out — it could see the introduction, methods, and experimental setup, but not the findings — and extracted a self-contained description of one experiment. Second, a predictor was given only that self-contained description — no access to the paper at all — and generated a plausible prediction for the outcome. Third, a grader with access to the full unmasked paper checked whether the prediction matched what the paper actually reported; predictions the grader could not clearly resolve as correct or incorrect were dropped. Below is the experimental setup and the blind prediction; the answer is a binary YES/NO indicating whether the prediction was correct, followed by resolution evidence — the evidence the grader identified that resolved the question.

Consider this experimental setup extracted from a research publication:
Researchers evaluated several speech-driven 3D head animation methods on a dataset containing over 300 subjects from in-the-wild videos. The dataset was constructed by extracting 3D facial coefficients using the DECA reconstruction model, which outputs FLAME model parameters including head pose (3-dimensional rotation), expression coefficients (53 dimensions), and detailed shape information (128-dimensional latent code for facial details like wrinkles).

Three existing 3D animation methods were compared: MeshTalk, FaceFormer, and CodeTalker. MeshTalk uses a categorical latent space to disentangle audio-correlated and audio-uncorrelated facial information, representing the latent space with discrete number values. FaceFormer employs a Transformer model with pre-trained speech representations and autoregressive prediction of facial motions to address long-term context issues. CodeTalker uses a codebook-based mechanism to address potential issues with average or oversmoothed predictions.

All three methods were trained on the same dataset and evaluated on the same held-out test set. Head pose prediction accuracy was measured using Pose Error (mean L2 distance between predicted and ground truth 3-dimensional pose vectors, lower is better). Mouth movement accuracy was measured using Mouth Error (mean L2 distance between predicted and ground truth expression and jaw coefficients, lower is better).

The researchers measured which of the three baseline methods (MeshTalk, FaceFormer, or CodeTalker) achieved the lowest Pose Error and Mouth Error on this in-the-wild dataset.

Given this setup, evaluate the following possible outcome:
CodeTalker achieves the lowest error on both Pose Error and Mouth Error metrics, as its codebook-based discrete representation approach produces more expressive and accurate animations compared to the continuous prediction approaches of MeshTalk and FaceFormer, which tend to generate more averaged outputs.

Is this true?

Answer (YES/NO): YES